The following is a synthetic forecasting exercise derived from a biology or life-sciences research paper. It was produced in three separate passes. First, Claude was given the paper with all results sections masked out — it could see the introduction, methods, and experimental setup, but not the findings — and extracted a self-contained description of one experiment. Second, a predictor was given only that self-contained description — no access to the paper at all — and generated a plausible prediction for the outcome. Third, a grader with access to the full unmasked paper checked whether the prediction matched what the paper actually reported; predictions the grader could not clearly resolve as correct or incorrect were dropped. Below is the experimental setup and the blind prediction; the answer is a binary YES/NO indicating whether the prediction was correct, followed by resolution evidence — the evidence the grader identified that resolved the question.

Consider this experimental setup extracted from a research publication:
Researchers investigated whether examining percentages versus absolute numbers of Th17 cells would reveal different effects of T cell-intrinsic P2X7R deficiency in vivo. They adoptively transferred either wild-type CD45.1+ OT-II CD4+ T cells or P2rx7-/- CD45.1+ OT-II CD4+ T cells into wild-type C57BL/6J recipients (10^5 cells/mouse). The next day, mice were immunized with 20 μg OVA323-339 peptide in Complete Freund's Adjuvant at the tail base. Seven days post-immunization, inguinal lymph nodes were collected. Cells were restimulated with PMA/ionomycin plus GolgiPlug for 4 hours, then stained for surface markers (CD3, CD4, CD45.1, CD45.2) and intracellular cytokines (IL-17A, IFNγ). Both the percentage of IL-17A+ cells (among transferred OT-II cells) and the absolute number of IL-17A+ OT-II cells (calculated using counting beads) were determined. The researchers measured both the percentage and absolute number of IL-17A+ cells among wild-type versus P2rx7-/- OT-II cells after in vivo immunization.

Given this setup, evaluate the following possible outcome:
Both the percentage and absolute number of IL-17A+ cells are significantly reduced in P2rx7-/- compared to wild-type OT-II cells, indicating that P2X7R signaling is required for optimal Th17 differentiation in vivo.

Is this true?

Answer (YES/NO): NO